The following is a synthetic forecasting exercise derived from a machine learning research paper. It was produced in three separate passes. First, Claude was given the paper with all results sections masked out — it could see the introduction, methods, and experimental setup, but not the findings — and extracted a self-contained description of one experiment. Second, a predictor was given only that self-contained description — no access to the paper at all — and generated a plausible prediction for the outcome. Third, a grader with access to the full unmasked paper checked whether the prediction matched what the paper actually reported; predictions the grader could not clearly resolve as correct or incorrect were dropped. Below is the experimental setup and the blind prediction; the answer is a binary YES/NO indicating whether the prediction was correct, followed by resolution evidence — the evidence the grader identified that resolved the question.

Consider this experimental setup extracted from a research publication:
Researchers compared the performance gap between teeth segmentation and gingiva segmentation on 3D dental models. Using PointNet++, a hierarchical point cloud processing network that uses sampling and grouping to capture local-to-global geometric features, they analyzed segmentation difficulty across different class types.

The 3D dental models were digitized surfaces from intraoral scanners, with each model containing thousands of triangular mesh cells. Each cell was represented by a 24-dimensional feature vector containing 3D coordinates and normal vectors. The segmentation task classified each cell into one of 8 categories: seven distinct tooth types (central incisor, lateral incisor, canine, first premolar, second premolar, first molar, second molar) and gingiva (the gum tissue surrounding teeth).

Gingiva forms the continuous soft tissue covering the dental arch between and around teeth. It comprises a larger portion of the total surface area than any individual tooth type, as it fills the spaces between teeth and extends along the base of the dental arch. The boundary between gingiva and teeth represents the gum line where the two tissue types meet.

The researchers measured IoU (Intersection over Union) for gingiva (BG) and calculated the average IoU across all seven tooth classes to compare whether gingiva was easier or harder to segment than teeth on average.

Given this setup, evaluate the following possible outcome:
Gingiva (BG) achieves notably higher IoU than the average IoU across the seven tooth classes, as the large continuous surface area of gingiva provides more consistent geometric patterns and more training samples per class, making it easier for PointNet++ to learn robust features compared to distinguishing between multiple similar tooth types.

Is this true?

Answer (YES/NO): YES